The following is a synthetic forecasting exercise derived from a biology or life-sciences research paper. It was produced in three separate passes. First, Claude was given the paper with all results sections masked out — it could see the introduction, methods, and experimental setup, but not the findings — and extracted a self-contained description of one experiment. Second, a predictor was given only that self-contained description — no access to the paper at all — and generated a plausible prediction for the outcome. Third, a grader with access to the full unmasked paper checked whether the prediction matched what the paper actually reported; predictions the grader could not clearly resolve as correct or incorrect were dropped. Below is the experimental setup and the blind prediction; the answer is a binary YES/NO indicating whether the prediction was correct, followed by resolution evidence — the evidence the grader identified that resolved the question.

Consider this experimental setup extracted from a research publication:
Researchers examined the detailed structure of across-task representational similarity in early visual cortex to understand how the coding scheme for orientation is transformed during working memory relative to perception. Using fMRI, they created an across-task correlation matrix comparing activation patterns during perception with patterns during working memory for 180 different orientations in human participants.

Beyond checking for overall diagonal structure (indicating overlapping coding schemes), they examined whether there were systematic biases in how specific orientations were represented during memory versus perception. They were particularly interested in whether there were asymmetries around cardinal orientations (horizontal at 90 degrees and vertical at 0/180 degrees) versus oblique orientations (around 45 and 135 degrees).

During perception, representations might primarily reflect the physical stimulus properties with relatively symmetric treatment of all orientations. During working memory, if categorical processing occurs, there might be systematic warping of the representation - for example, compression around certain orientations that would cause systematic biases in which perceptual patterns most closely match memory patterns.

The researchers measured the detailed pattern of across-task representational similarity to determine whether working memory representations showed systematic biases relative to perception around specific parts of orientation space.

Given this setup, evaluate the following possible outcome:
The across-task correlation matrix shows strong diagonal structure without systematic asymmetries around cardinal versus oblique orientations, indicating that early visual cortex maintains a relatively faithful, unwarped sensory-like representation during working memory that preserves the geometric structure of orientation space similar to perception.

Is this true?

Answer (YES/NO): NO